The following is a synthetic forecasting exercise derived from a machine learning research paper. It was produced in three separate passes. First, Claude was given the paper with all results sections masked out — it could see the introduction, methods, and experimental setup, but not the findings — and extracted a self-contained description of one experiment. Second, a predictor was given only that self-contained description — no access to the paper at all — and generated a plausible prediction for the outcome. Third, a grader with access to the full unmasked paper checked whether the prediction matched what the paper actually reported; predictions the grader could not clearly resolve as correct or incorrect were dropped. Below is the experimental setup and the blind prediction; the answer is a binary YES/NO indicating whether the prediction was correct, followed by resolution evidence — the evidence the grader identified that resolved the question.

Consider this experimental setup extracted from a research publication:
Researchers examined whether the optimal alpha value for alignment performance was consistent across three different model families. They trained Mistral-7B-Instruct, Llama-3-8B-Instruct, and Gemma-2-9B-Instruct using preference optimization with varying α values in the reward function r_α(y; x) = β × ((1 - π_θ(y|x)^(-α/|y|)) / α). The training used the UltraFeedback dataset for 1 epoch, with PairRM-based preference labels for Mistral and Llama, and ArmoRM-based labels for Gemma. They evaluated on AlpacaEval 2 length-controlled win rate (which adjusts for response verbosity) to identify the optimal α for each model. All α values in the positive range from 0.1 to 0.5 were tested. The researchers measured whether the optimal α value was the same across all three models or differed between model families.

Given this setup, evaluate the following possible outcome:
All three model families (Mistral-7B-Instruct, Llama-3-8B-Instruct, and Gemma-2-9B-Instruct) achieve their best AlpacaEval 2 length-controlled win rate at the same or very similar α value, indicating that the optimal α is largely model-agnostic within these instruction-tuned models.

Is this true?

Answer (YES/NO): NO